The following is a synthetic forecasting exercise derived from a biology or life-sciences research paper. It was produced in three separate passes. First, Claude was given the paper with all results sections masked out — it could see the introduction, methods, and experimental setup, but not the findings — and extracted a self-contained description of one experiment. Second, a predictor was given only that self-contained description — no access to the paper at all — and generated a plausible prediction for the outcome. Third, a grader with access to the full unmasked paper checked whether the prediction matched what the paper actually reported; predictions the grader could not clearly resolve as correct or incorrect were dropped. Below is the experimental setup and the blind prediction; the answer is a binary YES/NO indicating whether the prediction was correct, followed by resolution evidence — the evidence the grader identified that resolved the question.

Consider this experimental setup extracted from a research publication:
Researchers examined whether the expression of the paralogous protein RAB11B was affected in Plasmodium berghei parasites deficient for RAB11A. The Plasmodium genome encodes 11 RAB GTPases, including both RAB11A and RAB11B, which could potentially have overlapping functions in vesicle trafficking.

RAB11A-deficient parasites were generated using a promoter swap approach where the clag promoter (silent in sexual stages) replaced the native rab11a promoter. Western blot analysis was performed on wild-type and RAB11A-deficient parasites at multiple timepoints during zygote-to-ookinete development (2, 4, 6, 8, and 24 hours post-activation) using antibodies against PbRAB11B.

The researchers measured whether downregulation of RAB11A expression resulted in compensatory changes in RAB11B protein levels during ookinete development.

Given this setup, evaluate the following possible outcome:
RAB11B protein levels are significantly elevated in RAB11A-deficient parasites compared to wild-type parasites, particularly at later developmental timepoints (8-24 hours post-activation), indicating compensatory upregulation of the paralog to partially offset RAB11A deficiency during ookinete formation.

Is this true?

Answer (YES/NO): NO